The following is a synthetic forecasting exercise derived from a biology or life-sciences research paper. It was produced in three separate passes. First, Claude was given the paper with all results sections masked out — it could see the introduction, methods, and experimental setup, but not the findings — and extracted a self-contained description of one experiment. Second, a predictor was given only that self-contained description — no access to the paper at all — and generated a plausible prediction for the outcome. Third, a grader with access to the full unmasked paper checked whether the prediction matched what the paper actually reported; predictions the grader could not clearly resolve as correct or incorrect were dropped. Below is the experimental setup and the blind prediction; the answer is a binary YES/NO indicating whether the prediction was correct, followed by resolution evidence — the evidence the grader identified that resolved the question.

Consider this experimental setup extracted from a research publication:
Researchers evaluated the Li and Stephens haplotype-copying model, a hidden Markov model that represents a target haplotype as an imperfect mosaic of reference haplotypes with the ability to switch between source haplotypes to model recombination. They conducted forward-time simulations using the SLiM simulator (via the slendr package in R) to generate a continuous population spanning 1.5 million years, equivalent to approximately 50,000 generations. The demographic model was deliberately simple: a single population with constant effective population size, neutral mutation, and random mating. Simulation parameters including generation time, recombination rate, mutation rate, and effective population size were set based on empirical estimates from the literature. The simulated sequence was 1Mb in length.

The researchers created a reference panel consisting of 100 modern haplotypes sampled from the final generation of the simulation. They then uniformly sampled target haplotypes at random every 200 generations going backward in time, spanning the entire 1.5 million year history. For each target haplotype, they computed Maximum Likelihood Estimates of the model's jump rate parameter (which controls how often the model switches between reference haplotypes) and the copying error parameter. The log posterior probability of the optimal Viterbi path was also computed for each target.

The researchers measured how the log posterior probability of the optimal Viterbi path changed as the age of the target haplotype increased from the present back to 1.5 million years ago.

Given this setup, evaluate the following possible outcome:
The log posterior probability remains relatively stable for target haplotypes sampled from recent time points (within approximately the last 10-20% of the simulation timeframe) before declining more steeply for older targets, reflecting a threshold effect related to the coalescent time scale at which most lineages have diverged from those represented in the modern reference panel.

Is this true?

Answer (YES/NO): NO